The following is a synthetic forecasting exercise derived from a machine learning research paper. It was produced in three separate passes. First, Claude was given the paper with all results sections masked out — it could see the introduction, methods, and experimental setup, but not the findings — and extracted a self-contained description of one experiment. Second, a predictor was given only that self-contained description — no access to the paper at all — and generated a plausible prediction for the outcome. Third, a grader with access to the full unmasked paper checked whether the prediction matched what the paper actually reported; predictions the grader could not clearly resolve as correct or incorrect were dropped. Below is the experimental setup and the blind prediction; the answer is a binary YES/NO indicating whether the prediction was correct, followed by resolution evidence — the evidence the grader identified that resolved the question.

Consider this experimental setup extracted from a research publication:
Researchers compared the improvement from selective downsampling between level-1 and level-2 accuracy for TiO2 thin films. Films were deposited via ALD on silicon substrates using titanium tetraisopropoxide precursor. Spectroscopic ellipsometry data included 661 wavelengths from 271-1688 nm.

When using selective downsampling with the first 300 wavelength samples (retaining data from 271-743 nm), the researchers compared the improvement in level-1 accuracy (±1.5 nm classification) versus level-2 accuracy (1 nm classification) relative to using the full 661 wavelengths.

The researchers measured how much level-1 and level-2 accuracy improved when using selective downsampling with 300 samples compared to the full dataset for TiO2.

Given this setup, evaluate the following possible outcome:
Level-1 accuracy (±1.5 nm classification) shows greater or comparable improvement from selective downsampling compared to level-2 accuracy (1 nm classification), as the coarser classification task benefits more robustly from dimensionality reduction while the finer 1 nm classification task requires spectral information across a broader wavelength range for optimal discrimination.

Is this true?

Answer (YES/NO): NO